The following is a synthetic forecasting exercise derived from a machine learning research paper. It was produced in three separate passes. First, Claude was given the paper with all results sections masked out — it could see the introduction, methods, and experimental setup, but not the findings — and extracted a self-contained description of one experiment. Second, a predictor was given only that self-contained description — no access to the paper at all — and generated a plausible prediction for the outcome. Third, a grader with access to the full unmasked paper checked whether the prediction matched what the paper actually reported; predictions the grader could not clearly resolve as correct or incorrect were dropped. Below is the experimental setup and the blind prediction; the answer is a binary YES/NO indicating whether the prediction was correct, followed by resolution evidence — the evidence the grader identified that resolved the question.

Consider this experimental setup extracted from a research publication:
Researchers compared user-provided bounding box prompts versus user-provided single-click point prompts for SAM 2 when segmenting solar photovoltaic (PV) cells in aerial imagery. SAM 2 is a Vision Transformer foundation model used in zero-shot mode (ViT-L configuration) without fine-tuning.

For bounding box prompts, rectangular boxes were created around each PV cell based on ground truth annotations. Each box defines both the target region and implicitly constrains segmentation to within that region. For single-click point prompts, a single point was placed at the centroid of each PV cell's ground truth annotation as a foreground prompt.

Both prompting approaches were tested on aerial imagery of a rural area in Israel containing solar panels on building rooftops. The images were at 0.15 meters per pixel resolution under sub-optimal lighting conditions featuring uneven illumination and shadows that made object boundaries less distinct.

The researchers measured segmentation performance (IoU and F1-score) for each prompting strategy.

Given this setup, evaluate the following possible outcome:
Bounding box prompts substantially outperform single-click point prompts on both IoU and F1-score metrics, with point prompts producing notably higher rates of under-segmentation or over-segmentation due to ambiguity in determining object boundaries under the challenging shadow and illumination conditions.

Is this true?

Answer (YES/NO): YES